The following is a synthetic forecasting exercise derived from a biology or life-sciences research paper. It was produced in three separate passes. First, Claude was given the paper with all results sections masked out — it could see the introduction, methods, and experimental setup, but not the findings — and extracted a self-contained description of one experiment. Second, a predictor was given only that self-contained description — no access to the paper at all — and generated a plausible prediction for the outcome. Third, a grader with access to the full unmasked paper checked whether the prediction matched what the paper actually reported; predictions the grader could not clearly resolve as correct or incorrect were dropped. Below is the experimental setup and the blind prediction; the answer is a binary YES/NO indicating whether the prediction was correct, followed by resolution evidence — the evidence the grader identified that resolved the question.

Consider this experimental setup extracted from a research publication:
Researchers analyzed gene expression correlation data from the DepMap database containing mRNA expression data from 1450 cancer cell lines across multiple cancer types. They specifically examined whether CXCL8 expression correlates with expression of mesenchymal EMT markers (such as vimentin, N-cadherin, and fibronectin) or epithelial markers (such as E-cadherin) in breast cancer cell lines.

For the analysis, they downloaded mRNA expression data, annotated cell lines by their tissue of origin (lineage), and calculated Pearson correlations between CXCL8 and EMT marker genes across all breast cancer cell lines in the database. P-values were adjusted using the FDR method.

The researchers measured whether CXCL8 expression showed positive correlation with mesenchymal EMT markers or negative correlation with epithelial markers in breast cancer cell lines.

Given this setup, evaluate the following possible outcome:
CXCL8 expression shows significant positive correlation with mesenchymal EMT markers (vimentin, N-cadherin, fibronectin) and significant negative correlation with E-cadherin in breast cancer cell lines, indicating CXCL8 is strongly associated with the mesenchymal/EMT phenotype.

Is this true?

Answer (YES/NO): NO